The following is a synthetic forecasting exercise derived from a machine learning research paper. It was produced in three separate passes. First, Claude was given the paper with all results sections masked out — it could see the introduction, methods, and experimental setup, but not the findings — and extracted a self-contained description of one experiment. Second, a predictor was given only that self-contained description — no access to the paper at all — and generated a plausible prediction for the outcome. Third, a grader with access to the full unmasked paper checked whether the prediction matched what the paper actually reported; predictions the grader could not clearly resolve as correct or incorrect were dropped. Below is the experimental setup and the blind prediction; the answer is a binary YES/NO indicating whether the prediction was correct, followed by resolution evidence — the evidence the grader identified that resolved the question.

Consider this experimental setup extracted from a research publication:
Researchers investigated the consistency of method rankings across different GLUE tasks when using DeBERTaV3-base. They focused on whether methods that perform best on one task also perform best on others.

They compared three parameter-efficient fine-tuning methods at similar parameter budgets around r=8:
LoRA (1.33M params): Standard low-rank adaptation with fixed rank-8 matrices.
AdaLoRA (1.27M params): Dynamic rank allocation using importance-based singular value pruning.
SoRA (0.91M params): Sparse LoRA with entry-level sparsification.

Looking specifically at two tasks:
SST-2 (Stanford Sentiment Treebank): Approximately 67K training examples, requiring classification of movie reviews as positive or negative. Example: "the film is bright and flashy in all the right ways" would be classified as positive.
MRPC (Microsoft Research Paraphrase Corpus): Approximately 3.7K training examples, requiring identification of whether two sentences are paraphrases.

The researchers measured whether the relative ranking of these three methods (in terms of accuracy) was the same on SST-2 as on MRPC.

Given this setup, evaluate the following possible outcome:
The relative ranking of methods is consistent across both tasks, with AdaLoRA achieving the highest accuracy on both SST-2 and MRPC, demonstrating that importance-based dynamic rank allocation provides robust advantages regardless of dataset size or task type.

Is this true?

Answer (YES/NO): NO